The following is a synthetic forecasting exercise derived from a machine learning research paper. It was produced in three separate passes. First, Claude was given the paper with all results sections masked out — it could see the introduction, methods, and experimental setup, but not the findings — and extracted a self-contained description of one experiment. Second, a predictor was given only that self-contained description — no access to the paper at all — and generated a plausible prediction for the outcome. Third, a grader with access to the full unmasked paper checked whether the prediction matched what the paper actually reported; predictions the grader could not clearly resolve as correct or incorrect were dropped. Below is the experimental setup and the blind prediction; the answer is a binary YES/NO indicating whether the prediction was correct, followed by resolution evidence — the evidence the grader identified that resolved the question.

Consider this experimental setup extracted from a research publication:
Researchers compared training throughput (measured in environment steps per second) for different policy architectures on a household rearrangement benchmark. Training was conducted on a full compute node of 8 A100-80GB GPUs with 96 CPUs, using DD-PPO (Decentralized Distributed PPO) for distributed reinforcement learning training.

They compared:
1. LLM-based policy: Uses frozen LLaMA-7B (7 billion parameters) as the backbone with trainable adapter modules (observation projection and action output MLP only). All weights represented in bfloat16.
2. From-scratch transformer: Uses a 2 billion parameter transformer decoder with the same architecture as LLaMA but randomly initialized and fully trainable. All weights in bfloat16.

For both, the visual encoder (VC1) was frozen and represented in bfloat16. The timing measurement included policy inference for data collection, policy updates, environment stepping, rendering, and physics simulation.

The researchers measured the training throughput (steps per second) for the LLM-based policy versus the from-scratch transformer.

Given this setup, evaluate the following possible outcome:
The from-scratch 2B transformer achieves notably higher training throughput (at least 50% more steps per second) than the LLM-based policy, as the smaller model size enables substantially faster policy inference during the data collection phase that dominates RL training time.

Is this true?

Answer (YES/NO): NO